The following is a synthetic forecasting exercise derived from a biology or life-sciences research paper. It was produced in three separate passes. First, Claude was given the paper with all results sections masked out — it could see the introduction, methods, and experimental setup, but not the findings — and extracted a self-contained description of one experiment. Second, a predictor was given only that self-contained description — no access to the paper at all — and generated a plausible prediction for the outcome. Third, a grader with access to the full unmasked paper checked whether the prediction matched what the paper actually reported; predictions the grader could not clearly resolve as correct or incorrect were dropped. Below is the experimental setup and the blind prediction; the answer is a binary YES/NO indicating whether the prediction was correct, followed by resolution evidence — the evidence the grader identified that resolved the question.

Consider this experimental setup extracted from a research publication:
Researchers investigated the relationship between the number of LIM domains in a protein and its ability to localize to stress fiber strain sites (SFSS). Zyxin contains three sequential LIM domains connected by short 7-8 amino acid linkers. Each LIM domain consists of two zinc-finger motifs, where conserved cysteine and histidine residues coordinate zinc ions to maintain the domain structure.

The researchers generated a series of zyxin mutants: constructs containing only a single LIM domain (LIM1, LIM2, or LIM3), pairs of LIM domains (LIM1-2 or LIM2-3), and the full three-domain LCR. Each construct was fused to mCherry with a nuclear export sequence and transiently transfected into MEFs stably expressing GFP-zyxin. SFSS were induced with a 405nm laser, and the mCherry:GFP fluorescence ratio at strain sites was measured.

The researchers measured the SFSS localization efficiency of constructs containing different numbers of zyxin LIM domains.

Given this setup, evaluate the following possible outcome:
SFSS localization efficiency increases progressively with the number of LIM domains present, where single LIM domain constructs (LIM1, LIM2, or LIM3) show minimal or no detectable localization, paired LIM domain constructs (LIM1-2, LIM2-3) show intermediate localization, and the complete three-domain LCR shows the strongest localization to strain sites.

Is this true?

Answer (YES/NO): NO